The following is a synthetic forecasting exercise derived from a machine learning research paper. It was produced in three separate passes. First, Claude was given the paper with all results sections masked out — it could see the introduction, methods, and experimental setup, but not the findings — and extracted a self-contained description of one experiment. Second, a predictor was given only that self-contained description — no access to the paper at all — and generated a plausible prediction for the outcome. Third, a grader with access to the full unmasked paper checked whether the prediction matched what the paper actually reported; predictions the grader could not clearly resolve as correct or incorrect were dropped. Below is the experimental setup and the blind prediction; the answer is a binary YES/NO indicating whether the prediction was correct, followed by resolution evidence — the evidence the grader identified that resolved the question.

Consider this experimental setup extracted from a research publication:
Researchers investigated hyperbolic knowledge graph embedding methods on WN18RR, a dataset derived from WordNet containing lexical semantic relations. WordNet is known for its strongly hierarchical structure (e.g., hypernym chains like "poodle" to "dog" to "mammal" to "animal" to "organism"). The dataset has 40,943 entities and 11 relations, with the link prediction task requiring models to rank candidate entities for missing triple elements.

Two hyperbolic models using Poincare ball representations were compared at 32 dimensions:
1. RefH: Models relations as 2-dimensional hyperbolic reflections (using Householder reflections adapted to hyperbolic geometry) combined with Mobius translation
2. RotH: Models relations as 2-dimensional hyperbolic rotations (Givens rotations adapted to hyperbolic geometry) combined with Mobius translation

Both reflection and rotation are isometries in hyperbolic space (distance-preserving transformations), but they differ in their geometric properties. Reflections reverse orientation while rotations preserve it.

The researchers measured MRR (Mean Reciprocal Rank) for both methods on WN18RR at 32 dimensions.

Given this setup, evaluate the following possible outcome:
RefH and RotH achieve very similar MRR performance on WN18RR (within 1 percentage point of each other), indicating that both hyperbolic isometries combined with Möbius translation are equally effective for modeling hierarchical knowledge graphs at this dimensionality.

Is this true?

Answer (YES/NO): NO